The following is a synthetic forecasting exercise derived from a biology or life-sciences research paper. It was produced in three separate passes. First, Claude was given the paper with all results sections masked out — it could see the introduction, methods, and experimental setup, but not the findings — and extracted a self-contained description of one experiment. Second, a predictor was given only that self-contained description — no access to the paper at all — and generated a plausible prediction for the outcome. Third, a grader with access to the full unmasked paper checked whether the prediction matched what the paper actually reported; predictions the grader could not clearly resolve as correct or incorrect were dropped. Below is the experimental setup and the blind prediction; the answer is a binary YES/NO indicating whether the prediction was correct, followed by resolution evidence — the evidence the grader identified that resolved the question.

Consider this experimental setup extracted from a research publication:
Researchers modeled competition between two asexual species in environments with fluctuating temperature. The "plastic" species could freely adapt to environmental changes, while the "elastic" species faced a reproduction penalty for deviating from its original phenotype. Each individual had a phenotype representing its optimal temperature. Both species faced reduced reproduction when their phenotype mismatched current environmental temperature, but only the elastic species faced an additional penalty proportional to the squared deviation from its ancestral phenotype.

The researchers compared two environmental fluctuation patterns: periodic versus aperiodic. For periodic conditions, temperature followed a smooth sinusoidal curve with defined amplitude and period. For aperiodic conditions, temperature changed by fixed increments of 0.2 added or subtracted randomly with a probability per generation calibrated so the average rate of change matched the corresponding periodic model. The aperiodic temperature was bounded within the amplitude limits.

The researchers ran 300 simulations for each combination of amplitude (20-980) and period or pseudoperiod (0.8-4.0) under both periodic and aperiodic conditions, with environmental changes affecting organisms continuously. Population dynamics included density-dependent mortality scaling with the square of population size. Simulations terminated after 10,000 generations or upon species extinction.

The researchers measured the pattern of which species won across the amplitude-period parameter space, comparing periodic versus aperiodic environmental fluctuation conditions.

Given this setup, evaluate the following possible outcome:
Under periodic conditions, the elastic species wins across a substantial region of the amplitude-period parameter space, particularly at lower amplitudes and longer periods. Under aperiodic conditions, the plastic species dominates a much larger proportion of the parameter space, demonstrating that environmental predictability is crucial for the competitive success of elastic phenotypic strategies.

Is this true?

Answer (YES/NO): NO